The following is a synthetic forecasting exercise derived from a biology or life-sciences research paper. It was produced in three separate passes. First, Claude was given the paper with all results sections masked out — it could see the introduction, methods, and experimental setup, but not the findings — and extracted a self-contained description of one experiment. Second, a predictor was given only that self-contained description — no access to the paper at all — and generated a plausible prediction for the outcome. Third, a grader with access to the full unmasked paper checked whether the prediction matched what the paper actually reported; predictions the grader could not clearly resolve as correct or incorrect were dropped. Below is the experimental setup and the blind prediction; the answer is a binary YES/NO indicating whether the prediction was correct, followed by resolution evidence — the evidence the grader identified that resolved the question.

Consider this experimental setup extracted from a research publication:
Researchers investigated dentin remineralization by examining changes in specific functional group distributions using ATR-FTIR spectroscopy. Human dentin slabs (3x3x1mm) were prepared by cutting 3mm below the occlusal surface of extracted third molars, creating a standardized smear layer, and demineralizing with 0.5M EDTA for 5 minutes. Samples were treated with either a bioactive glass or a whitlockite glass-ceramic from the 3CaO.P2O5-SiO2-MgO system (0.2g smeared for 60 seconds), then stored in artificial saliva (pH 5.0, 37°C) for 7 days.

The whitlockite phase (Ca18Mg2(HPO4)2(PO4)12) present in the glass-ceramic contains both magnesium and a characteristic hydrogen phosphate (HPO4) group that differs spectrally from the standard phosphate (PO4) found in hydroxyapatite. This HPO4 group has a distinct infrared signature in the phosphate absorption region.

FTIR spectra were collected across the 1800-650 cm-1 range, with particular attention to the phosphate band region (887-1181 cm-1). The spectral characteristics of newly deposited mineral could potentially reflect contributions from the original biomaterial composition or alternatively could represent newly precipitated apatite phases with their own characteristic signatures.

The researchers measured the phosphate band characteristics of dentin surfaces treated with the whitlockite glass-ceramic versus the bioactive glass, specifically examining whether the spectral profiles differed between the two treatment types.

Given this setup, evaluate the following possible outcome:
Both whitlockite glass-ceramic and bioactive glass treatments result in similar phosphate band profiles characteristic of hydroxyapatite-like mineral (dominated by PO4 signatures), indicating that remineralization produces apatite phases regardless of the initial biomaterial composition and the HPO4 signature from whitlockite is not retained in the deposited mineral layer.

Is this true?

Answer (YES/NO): YES